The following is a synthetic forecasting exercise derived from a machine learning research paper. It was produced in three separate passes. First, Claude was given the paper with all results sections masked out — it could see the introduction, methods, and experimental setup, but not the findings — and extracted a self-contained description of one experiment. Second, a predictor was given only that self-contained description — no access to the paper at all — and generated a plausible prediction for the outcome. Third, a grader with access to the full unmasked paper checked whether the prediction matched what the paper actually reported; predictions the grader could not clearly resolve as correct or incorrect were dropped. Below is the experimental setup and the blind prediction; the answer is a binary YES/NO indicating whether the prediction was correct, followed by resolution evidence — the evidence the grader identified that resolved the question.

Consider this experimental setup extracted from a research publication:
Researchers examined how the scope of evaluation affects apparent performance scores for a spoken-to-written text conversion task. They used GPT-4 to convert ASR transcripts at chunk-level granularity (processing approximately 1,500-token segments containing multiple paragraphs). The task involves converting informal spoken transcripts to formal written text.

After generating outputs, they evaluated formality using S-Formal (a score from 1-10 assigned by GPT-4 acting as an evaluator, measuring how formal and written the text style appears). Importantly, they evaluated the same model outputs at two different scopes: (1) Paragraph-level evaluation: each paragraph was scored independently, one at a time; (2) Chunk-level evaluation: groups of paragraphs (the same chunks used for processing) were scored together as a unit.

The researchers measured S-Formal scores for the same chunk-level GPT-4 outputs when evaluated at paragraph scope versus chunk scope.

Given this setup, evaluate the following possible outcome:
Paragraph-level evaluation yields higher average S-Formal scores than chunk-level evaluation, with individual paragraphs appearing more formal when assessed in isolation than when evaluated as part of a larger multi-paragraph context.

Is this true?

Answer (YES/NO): YES